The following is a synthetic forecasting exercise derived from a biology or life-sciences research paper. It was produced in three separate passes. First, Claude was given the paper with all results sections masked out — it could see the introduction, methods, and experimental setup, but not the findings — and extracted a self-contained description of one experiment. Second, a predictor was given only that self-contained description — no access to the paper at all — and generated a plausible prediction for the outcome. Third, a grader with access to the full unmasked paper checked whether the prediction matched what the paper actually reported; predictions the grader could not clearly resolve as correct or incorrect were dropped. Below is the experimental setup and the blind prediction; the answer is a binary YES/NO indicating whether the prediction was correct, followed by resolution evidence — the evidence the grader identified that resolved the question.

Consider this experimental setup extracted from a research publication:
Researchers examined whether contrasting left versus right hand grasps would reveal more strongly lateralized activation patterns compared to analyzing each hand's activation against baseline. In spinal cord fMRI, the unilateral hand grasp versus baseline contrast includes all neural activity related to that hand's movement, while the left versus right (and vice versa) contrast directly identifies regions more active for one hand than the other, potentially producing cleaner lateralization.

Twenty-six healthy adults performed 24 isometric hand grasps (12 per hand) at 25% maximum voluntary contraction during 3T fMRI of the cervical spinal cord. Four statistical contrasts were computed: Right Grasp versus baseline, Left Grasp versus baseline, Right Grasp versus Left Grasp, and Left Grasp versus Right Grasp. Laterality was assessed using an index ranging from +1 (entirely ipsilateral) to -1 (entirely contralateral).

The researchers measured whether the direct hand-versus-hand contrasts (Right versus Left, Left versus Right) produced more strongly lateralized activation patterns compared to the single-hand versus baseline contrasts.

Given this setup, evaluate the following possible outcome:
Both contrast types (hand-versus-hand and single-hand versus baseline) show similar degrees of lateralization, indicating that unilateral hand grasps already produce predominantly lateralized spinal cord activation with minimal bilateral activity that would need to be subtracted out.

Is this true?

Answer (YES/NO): NO